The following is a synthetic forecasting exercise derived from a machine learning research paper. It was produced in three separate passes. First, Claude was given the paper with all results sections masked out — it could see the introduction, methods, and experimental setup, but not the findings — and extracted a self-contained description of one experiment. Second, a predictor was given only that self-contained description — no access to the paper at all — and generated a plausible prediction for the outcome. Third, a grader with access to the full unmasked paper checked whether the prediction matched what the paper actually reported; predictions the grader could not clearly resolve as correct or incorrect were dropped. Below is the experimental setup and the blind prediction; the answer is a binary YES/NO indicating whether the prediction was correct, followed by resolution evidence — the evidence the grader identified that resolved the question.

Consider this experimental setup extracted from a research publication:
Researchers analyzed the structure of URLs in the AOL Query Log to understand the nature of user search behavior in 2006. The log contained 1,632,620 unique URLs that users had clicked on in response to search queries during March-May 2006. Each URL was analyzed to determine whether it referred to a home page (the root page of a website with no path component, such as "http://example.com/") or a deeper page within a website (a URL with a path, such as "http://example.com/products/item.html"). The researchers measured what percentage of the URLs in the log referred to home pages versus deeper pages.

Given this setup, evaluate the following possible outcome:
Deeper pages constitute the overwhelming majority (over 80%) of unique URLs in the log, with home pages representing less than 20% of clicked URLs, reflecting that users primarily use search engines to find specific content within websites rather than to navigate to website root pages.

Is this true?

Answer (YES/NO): NO